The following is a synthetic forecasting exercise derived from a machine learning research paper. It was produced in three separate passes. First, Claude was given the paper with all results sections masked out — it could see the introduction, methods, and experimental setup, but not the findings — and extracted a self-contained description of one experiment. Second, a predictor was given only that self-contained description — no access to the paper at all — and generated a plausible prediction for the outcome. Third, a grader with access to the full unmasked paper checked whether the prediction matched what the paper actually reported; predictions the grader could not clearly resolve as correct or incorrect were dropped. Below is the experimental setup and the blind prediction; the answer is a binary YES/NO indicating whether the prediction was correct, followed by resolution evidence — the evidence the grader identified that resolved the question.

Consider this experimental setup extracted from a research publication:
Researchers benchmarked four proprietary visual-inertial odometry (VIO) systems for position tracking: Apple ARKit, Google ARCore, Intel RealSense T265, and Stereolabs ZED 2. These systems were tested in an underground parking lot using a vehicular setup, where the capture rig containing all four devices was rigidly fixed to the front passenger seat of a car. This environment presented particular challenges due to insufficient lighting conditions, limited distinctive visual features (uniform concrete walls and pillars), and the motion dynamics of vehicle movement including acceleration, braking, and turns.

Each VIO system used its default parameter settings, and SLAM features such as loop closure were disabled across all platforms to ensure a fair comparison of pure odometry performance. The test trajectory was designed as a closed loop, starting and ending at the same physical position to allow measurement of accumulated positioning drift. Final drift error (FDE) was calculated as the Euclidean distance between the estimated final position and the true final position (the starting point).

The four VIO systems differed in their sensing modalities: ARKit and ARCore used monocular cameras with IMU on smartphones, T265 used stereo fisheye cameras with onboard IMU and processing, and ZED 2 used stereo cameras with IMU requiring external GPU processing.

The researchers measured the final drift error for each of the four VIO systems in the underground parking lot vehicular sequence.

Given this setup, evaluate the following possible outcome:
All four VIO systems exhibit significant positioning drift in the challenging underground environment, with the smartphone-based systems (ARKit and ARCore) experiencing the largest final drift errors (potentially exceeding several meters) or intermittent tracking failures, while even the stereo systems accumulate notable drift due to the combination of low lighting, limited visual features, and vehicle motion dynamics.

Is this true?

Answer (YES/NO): NO